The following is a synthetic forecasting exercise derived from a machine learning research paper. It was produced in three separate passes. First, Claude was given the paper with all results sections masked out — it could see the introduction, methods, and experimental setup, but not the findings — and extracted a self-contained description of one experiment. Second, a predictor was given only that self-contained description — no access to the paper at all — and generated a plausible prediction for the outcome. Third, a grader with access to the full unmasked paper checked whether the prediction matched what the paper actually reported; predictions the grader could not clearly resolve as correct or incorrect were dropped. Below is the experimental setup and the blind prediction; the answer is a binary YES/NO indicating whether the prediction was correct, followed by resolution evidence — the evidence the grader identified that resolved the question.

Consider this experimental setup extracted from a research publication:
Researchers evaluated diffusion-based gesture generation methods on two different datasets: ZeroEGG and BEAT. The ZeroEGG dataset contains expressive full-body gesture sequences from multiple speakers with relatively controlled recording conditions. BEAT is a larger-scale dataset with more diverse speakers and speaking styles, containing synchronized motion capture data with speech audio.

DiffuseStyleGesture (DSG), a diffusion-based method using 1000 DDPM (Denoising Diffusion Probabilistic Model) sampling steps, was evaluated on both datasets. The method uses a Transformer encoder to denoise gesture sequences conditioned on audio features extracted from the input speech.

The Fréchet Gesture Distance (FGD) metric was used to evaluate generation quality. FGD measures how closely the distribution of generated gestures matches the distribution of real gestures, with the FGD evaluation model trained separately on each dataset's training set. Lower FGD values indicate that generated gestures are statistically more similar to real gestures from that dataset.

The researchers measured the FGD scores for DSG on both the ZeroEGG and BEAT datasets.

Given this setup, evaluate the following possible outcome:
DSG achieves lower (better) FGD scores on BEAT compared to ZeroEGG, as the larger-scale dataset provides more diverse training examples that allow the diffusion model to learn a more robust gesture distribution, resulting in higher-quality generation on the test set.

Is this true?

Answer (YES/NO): NO